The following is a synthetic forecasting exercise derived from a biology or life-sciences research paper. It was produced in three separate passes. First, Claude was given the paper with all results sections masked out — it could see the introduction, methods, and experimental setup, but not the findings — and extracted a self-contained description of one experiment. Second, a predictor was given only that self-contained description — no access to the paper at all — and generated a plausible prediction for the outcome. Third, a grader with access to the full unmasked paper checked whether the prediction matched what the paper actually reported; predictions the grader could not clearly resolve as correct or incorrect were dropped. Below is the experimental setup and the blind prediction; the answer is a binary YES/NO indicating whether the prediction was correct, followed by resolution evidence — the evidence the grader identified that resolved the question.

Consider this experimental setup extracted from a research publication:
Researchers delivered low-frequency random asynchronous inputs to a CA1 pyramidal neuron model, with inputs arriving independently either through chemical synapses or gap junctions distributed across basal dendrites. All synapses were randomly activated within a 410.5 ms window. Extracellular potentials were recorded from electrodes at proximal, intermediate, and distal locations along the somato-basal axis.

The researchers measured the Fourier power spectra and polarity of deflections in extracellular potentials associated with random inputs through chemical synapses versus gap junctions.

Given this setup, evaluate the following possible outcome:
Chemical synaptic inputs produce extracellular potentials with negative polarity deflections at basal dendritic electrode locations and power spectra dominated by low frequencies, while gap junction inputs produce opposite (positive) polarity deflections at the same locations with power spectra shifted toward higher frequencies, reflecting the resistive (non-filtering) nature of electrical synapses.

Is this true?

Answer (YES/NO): NO